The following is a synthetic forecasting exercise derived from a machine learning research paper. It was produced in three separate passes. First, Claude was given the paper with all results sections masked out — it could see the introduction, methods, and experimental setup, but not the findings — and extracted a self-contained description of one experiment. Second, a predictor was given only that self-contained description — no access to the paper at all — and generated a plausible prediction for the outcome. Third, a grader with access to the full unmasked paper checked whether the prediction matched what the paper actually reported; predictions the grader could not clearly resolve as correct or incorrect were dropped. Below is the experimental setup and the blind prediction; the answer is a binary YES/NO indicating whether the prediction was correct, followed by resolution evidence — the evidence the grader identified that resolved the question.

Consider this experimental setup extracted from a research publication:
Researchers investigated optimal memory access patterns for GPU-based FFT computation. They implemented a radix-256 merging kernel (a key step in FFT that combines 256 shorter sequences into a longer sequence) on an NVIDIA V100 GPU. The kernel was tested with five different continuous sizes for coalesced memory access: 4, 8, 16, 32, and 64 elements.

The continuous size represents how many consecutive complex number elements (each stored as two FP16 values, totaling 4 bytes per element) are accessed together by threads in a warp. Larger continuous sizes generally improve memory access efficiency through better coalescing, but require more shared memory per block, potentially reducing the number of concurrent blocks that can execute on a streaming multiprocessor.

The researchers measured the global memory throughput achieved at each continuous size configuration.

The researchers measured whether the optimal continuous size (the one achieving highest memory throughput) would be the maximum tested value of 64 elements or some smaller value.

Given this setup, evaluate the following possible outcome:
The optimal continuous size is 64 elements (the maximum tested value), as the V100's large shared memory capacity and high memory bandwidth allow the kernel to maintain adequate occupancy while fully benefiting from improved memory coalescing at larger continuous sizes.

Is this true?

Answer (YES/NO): NO